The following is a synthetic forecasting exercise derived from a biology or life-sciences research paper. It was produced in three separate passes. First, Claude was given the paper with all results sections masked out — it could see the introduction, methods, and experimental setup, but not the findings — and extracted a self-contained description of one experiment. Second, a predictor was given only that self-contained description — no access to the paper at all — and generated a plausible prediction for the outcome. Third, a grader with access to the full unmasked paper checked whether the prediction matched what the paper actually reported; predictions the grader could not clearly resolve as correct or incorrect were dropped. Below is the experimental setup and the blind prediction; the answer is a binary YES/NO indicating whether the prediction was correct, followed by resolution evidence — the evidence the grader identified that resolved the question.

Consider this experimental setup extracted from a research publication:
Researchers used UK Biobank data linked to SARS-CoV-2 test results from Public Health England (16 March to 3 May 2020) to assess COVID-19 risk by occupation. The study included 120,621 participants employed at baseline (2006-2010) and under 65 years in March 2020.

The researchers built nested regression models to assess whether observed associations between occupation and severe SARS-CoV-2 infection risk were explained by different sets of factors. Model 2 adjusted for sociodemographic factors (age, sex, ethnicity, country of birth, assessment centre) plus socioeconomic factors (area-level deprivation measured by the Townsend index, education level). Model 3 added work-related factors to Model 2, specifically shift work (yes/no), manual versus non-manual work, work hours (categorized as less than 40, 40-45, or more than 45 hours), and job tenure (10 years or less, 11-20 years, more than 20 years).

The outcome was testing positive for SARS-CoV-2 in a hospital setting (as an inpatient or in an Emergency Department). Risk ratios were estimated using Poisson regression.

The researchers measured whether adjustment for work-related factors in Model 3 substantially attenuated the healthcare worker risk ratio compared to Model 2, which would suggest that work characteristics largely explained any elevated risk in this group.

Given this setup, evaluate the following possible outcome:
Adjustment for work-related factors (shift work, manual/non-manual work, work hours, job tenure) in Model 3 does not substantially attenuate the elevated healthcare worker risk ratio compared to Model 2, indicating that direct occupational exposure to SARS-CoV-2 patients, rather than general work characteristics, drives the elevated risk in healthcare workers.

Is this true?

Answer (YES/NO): YES